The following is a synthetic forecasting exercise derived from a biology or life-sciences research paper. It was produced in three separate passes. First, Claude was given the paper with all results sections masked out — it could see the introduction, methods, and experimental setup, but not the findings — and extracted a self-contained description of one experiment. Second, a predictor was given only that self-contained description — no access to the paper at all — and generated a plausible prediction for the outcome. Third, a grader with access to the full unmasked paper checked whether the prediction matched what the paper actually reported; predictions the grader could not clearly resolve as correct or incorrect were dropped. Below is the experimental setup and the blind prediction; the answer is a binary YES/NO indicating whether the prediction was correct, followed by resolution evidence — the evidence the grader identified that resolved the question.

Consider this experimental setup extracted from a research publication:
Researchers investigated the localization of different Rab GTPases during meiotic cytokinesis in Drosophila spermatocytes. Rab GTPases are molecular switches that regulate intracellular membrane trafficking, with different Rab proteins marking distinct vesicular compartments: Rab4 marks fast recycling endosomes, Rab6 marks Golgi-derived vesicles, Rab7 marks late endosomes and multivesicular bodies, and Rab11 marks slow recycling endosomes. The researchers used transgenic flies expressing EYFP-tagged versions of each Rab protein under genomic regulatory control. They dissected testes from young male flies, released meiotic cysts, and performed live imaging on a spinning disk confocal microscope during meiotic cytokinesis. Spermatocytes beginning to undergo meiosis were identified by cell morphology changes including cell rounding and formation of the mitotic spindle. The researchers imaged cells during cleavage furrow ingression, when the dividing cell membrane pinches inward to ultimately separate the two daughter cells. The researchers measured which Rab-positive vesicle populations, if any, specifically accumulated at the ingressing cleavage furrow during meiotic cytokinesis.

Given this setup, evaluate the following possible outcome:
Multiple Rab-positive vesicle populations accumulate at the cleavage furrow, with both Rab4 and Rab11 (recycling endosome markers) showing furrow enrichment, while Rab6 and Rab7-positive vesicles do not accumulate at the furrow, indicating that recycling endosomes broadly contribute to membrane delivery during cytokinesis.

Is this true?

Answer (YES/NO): NO